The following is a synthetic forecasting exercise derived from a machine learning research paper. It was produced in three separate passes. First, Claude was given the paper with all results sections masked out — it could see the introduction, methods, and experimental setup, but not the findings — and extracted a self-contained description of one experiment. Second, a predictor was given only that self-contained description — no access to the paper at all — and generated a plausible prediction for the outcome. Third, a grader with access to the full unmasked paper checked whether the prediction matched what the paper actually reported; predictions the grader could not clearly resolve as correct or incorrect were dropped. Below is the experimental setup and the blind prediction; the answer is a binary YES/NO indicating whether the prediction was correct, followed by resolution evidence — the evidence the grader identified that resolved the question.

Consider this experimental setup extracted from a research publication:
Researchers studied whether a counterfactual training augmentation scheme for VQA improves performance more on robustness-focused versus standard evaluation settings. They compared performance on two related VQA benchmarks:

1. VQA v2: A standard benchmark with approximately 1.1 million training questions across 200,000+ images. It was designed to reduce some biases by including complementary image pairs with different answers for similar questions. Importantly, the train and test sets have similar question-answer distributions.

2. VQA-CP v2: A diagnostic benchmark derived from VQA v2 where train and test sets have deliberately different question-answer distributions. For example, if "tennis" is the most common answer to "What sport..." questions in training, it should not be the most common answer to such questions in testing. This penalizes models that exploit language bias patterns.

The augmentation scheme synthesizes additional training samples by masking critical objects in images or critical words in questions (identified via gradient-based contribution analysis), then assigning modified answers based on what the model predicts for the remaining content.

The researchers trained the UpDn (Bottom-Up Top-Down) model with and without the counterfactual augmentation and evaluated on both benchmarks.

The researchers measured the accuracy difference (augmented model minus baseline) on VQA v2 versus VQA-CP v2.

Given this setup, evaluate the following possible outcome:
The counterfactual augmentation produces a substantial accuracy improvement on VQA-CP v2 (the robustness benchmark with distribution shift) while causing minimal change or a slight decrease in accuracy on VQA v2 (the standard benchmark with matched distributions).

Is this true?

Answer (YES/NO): YES